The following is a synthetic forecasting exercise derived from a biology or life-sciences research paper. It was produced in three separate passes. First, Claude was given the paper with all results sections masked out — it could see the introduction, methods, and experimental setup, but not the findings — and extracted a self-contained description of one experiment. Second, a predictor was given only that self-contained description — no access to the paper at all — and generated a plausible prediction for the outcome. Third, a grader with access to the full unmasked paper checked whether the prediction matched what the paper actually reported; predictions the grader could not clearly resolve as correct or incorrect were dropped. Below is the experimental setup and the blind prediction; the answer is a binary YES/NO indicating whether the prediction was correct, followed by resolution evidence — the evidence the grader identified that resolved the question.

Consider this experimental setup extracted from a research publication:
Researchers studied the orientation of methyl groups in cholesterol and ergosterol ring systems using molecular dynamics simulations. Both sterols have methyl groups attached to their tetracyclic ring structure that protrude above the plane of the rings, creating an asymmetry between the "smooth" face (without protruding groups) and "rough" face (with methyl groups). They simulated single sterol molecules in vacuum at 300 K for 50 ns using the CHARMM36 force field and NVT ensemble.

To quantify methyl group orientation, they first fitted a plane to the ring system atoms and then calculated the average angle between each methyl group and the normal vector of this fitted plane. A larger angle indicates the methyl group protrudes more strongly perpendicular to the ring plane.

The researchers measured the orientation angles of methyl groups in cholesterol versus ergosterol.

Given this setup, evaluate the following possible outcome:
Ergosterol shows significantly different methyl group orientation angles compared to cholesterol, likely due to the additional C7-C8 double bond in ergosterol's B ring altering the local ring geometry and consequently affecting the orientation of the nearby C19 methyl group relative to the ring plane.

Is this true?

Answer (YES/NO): YES